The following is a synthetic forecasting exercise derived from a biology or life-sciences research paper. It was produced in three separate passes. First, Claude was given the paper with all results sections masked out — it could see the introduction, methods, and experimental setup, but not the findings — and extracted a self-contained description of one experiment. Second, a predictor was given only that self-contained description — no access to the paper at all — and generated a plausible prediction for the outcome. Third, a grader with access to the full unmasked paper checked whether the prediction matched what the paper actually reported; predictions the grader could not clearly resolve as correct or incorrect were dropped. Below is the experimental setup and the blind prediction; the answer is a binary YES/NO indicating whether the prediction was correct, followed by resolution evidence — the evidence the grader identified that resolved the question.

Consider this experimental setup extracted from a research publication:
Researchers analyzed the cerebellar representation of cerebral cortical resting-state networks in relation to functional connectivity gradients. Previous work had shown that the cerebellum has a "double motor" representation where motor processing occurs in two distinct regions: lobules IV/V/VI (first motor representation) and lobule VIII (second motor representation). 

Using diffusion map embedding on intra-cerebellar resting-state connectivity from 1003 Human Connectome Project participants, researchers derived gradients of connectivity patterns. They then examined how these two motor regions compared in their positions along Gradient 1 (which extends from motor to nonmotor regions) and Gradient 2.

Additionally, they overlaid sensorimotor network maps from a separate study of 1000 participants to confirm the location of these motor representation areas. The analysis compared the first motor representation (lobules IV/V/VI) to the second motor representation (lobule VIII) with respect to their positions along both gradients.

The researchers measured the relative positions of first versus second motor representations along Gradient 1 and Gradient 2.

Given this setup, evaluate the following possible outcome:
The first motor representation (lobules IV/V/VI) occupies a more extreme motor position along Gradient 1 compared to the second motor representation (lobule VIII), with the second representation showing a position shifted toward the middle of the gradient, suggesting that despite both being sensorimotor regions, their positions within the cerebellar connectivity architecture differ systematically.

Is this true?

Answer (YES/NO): YES